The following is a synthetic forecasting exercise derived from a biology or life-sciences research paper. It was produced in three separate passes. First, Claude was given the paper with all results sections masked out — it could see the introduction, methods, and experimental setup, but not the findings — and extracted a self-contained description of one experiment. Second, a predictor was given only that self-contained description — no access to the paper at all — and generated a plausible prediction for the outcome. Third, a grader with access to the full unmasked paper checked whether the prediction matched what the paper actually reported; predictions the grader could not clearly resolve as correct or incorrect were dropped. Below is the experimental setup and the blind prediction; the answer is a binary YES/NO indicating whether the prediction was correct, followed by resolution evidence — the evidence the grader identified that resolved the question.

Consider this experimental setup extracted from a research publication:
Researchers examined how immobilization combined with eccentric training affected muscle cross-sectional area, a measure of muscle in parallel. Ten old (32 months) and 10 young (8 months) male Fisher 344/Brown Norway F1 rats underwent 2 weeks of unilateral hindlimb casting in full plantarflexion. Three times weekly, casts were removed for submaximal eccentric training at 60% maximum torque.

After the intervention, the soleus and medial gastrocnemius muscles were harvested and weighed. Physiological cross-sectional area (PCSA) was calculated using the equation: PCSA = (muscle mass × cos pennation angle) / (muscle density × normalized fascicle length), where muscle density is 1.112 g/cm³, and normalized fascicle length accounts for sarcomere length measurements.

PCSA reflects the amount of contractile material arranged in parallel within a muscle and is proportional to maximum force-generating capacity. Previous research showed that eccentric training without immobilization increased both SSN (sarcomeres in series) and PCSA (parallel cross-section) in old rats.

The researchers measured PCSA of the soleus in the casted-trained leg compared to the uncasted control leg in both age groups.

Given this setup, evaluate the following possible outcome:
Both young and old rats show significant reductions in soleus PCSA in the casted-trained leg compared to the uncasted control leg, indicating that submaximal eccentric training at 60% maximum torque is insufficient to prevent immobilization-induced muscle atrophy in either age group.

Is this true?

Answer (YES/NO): YES